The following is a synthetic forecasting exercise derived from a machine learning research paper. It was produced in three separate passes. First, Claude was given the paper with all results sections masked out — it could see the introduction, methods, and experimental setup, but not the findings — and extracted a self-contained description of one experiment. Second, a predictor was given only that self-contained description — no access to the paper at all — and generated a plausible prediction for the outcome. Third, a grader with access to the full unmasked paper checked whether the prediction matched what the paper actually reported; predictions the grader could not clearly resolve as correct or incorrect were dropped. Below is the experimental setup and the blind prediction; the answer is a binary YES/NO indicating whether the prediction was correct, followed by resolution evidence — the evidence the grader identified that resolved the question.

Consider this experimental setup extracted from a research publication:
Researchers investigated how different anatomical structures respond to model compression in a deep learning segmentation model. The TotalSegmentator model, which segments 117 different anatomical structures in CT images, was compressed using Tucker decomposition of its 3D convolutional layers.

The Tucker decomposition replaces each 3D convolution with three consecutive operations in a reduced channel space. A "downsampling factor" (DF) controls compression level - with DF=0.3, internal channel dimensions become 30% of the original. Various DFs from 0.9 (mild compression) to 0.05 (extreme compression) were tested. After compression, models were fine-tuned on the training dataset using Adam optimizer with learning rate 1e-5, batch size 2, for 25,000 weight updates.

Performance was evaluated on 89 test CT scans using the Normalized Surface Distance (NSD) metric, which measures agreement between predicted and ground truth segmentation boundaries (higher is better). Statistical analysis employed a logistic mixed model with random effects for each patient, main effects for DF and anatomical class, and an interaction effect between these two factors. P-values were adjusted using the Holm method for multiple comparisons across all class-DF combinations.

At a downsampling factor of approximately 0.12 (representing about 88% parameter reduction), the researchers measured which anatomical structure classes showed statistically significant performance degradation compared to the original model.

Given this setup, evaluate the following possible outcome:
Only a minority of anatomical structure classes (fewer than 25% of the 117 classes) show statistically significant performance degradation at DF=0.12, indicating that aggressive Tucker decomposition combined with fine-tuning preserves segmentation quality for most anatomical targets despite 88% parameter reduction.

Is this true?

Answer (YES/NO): YES